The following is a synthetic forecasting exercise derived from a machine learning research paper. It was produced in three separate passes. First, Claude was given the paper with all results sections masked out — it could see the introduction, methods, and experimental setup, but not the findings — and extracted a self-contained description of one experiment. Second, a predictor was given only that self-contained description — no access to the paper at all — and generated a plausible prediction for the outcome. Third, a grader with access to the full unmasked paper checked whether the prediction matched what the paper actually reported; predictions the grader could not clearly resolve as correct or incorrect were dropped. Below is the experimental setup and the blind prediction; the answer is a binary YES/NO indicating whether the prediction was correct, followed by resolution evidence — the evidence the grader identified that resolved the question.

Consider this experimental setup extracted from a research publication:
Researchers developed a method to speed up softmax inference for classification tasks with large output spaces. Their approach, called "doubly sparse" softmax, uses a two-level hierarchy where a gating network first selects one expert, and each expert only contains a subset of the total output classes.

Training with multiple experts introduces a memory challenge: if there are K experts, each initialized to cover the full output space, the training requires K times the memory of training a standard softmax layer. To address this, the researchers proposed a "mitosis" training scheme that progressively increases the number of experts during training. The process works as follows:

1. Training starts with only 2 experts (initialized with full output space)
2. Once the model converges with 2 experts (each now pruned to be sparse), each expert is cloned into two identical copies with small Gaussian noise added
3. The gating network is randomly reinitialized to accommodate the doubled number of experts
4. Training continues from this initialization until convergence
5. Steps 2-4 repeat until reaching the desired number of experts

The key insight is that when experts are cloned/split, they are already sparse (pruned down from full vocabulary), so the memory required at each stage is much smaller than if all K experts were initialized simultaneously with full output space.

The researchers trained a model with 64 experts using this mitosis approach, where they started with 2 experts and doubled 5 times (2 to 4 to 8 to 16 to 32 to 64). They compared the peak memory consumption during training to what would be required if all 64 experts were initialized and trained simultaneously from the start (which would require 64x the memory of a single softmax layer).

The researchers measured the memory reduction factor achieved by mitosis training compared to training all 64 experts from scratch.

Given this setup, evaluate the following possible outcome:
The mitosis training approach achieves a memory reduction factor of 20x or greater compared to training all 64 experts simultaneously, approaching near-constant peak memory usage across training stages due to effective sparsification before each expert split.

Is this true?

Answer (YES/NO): NO